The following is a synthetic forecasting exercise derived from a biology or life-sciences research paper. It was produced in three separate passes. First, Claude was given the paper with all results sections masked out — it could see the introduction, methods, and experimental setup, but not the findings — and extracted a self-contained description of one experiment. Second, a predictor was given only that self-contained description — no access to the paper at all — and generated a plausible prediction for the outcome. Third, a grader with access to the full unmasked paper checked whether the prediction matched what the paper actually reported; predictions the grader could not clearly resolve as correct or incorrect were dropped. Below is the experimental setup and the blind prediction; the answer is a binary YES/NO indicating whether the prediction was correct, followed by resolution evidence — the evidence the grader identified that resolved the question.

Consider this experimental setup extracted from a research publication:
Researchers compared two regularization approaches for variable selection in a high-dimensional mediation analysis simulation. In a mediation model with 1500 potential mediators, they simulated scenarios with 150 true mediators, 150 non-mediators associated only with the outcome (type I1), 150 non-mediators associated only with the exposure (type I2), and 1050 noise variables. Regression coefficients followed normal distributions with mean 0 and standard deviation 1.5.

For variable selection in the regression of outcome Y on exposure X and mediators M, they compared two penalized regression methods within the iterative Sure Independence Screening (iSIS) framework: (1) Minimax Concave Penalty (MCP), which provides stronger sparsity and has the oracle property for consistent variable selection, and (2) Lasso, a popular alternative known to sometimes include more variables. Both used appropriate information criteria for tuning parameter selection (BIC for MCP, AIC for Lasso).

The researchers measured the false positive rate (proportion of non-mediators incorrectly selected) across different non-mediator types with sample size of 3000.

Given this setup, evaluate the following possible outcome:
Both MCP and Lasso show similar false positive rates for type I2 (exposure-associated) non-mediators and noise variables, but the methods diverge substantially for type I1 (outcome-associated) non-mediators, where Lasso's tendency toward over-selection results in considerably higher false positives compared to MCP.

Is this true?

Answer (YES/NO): YES